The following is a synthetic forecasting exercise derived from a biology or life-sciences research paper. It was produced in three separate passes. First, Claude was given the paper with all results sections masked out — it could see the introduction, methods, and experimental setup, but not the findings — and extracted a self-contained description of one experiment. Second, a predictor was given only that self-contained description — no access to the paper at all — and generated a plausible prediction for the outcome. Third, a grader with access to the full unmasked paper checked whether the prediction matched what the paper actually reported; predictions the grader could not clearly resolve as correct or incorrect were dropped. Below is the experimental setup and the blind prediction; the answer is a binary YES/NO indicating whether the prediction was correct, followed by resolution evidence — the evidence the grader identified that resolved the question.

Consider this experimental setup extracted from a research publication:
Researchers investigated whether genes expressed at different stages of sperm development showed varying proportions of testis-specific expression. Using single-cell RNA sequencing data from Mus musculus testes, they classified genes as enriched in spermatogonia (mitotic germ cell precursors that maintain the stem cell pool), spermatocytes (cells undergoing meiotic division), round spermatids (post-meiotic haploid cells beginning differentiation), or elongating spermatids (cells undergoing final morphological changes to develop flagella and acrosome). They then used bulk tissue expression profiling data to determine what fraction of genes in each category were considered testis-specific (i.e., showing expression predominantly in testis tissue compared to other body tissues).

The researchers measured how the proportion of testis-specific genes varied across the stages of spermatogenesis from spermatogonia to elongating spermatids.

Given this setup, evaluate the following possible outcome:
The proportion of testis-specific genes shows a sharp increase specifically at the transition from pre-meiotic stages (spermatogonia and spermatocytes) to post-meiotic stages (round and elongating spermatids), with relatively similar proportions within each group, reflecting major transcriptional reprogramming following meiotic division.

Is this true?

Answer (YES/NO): NO